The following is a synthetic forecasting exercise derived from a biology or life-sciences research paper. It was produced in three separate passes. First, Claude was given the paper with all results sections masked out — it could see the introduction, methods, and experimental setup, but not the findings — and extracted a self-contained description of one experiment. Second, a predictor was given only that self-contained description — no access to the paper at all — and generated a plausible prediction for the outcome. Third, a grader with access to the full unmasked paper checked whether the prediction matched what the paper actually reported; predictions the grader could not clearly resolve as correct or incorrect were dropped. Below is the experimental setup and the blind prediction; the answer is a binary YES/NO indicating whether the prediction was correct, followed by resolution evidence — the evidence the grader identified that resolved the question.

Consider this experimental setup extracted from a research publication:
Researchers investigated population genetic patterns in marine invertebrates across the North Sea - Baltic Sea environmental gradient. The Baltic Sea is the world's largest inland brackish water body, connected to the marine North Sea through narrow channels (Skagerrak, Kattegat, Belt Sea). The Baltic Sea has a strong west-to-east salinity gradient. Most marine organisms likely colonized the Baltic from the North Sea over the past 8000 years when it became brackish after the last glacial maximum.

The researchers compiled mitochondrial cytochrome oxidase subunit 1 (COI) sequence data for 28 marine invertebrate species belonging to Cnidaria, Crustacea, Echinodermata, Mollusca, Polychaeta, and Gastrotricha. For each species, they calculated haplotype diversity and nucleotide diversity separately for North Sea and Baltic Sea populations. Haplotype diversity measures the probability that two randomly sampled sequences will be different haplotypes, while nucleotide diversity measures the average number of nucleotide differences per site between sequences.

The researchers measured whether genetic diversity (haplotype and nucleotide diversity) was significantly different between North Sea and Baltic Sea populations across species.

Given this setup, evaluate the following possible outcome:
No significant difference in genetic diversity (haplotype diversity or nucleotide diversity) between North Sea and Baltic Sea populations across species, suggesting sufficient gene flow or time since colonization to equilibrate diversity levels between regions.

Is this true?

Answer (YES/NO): NO